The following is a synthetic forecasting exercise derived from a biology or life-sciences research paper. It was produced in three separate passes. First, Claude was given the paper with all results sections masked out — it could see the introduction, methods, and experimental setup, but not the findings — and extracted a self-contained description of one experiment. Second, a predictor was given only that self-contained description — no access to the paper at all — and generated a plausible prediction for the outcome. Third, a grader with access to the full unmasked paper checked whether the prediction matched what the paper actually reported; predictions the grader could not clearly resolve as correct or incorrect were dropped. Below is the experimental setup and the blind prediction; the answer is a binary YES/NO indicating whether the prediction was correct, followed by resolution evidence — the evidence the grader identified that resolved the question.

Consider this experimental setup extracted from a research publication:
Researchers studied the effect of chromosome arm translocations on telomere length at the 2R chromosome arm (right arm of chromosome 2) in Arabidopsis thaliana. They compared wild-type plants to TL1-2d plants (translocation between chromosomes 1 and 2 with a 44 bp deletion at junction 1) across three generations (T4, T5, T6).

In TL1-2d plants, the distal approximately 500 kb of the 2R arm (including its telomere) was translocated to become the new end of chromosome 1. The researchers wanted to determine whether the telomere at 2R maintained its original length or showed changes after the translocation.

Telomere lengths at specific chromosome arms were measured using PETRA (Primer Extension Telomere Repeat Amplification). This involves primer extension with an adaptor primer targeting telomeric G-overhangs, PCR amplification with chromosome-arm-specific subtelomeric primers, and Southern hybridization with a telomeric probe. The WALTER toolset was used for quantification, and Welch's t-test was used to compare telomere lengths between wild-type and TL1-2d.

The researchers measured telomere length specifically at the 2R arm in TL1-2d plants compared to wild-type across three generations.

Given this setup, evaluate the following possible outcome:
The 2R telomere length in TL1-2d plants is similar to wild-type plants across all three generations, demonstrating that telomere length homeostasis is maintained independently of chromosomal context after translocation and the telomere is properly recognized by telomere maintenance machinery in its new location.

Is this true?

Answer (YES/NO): NO